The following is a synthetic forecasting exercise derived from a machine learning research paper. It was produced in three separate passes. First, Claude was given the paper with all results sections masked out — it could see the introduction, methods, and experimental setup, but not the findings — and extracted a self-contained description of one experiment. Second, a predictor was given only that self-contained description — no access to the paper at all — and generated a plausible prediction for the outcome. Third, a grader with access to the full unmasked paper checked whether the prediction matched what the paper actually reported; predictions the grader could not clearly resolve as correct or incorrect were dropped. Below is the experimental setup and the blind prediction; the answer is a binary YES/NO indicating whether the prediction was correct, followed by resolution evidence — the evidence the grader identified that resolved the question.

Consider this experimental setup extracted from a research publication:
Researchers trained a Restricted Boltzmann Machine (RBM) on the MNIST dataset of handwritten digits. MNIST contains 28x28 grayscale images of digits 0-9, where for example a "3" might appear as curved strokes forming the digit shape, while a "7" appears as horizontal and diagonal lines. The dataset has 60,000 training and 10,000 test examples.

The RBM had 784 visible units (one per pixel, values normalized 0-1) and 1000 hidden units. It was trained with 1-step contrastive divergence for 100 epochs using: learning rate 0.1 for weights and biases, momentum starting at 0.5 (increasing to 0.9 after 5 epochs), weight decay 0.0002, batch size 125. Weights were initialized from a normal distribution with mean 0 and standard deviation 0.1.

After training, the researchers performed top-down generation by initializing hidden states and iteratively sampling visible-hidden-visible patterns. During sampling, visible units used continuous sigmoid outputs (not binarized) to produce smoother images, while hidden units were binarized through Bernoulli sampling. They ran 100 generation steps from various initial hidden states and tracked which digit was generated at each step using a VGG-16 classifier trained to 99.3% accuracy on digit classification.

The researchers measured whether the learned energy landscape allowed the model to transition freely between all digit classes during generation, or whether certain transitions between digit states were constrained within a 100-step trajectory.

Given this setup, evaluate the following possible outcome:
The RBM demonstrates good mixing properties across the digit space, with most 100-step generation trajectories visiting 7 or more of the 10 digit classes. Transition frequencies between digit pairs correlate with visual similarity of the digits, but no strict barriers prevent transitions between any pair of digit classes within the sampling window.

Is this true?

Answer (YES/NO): NO